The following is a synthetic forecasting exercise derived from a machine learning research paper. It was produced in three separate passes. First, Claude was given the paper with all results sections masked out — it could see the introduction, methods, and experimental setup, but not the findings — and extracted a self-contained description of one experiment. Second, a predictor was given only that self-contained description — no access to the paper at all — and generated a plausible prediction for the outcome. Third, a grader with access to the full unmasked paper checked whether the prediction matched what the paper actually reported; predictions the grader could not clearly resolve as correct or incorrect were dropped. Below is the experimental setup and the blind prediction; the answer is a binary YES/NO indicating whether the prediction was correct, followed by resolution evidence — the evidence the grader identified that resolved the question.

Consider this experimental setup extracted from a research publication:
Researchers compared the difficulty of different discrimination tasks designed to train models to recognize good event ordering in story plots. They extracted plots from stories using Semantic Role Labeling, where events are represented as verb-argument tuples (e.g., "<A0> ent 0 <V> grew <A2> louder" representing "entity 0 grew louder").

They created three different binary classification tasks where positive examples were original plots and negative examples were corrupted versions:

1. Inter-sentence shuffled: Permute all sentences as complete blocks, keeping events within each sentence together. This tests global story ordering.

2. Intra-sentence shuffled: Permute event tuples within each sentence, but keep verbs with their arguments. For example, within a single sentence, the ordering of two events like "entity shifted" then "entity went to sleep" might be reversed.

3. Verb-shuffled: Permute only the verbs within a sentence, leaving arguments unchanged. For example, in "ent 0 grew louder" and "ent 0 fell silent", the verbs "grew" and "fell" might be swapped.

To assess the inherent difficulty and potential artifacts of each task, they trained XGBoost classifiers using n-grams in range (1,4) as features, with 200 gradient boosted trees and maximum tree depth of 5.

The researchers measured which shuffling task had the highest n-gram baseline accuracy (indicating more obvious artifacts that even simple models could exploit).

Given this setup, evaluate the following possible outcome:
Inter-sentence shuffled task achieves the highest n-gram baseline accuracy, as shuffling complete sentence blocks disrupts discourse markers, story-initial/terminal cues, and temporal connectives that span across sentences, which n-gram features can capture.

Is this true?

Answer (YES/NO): NO